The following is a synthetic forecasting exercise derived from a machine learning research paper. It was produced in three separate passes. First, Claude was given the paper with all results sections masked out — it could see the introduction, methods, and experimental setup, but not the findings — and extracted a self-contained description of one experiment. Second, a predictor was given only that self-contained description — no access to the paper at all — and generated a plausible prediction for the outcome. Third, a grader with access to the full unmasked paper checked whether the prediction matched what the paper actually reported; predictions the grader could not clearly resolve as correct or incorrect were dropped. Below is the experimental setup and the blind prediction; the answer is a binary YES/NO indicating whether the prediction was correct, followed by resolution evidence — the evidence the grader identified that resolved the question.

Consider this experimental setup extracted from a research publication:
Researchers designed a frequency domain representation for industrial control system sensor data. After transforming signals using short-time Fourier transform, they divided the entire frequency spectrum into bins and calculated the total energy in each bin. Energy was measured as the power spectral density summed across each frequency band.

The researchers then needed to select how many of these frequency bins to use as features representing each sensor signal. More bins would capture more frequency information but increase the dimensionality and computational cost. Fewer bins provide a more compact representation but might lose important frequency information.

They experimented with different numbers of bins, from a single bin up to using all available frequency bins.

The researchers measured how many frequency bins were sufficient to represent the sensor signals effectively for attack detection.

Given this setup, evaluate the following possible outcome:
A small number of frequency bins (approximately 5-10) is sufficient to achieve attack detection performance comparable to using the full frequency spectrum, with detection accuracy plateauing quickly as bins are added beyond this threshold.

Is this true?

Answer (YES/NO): NO